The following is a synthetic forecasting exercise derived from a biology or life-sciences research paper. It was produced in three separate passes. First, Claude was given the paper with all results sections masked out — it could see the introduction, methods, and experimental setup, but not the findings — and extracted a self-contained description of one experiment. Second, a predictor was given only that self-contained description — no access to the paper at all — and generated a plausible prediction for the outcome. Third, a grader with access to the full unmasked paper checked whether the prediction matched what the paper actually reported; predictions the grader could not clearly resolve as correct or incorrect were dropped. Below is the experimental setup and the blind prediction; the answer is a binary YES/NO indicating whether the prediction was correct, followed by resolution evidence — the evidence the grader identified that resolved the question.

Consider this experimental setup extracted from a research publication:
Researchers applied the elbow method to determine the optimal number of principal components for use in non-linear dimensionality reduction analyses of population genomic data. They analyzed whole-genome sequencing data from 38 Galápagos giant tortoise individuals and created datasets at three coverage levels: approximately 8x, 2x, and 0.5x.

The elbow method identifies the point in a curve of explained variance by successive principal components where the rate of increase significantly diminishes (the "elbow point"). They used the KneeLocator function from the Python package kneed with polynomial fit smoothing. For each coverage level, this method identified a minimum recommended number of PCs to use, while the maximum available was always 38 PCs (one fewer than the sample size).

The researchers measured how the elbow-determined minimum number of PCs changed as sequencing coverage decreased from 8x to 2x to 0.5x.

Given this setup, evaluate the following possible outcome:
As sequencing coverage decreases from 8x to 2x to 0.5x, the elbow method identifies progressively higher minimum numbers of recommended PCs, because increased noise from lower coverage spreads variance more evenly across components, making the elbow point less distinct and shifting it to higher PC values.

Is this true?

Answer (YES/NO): NO